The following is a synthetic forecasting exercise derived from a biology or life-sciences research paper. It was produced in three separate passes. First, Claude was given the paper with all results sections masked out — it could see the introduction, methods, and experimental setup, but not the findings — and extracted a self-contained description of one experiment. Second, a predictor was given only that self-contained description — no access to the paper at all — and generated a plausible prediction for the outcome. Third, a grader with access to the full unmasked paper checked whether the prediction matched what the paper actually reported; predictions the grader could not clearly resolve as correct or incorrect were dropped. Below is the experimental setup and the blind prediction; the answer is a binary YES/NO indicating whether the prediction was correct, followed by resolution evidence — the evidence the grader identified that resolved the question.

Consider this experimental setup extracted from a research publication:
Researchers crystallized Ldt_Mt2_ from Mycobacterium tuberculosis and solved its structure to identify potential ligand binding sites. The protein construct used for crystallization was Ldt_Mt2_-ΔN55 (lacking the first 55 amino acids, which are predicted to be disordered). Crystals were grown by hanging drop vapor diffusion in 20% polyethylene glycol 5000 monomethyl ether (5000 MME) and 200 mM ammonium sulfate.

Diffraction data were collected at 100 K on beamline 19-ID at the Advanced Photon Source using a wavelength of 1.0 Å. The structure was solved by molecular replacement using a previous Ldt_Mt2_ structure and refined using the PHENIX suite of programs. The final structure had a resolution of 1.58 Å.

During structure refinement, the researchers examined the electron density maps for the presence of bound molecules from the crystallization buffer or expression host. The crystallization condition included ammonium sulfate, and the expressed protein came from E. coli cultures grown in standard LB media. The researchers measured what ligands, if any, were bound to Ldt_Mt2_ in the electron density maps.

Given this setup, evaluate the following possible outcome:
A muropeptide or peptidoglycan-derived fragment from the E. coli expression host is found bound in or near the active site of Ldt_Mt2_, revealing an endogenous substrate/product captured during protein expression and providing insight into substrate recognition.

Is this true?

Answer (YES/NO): NO